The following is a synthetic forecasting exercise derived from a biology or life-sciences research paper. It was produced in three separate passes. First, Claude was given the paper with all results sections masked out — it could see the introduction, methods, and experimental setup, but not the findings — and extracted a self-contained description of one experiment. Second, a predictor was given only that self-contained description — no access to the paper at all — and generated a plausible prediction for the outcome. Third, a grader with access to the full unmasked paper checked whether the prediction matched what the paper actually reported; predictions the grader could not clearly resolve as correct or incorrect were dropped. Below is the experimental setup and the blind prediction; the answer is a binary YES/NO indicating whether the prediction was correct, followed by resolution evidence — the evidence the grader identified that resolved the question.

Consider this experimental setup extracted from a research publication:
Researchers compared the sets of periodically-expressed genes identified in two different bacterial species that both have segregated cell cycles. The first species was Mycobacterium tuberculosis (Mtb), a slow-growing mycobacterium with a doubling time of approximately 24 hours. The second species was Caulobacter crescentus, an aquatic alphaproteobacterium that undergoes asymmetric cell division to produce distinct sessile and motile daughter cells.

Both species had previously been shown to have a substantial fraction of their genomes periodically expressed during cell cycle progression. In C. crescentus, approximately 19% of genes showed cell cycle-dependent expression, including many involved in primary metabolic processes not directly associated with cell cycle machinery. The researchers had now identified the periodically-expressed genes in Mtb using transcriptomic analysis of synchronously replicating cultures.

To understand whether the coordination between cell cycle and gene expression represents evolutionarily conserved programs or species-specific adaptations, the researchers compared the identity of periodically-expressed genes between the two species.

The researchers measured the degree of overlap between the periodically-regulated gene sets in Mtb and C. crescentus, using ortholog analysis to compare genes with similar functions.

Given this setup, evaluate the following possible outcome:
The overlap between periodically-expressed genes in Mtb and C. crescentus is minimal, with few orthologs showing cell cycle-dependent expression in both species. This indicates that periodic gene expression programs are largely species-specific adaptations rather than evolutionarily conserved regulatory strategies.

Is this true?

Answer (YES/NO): YES